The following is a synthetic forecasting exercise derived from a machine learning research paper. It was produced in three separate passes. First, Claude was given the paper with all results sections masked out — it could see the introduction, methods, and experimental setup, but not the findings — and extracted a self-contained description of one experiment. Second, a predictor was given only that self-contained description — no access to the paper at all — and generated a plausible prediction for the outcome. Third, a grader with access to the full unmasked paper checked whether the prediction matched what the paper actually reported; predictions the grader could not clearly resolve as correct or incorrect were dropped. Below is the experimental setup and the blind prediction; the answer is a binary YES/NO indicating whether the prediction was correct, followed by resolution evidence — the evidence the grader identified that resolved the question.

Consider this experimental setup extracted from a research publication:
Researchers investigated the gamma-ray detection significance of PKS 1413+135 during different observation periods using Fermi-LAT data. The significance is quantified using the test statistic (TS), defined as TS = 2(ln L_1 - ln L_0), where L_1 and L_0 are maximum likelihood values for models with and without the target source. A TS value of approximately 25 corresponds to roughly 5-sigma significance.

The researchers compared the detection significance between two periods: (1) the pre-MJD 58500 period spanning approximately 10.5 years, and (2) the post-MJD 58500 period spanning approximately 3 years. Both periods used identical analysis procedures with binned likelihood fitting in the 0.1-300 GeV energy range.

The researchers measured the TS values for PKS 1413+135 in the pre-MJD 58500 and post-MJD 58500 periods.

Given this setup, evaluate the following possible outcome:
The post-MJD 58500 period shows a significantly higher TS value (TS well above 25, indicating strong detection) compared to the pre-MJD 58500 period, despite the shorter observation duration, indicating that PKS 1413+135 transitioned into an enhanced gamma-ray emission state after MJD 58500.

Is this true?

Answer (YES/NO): YES